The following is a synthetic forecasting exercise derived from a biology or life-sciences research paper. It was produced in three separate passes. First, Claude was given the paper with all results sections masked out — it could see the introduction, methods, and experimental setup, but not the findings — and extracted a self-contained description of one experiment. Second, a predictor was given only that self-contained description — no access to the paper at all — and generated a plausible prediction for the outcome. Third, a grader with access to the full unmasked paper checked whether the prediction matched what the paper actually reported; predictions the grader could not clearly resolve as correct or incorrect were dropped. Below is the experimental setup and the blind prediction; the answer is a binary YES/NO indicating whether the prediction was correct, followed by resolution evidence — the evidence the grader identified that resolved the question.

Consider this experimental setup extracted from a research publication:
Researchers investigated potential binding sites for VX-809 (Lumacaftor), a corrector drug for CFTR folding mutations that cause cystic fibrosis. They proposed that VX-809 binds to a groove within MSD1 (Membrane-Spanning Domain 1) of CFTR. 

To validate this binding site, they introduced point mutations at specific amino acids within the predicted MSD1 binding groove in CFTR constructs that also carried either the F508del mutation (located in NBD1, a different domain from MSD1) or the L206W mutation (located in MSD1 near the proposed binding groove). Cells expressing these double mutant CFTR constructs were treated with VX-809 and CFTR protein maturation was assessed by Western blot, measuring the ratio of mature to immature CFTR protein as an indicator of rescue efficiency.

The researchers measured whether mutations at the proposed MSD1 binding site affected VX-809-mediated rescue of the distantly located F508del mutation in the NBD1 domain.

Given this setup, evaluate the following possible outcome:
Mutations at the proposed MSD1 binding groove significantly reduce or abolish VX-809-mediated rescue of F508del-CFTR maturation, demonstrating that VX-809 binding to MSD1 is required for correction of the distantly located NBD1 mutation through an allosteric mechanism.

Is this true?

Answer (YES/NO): YES